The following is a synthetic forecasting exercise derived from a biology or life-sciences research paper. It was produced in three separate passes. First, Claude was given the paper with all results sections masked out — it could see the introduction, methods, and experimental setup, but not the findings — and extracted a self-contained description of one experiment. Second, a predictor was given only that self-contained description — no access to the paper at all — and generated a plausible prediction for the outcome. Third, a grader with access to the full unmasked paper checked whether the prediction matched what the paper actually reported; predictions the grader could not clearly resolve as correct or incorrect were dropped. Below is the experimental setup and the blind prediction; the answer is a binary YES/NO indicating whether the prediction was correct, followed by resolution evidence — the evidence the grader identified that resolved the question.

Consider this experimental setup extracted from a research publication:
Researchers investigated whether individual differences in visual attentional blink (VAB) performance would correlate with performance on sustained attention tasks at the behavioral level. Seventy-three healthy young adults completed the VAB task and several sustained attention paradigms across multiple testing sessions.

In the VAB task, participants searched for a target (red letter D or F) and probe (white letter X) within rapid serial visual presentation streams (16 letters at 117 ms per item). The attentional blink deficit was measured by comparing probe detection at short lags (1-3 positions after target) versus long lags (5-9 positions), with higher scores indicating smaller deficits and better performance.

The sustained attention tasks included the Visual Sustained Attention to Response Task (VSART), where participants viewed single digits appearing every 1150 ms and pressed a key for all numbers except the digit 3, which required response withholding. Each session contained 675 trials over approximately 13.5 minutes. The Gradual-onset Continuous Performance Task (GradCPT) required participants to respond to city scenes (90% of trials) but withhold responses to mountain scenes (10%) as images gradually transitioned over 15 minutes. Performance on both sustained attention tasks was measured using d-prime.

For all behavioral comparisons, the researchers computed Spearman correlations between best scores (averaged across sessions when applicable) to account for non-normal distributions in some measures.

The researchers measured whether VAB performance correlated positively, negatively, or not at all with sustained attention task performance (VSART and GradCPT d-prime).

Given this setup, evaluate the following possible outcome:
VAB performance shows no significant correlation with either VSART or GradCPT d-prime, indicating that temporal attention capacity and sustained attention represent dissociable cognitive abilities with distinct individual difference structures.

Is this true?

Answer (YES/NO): YES